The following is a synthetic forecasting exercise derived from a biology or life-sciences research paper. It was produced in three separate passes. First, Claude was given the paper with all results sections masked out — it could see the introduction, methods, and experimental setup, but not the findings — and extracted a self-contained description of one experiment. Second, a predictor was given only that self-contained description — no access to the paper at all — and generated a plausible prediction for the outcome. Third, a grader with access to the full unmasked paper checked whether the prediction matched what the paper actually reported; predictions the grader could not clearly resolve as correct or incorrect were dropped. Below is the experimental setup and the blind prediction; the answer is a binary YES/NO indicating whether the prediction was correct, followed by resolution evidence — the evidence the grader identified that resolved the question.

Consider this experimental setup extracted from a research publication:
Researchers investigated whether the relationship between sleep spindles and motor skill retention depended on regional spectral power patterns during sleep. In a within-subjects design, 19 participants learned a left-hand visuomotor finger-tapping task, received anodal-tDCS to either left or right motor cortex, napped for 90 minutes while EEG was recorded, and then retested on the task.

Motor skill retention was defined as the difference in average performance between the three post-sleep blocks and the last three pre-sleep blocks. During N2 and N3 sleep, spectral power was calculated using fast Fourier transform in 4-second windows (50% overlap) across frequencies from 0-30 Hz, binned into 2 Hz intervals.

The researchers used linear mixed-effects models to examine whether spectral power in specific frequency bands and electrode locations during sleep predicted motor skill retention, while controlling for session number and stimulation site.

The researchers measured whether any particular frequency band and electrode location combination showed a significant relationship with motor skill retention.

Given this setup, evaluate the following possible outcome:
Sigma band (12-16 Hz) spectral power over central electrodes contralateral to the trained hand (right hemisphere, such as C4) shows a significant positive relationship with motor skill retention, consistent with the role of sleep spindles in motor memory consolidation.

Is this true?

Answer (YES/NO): NO